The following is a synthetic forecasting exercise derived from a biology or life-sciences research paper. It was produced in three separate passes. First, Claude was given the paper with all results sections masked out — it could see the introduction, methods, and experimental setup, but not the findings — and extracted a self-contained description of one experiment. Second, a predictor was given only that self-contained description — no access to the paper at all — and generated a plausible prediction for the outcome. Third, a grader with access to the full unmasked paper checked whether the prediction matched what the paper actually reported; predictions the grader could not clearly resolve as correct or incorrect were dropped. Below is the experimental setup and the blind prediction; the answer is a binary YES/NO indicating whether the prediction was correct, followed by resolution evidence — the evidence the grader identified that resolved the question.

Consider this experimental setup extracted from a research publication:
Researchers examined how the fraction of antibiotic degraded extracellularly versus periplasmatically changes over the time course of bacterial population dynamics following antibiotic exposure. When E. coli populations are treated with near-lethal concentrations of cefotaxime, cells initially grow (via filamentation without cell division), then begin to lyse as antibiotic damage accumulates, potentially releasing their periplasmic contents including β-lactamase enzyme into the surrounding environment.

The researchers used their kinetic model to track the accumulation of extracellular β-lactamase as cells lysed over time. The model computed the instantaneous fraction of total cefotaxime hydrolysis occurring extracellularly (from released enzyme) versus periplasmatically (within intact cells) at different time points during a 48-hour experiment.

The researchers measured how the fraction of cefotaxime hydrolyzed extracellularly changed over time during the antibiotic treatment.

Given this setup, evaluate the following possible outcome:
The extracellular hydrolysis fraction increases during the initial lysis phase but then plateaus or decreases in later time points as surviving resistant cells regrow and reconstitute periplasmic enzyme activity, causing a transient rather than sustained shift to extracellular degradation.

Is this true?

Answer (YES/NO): NO